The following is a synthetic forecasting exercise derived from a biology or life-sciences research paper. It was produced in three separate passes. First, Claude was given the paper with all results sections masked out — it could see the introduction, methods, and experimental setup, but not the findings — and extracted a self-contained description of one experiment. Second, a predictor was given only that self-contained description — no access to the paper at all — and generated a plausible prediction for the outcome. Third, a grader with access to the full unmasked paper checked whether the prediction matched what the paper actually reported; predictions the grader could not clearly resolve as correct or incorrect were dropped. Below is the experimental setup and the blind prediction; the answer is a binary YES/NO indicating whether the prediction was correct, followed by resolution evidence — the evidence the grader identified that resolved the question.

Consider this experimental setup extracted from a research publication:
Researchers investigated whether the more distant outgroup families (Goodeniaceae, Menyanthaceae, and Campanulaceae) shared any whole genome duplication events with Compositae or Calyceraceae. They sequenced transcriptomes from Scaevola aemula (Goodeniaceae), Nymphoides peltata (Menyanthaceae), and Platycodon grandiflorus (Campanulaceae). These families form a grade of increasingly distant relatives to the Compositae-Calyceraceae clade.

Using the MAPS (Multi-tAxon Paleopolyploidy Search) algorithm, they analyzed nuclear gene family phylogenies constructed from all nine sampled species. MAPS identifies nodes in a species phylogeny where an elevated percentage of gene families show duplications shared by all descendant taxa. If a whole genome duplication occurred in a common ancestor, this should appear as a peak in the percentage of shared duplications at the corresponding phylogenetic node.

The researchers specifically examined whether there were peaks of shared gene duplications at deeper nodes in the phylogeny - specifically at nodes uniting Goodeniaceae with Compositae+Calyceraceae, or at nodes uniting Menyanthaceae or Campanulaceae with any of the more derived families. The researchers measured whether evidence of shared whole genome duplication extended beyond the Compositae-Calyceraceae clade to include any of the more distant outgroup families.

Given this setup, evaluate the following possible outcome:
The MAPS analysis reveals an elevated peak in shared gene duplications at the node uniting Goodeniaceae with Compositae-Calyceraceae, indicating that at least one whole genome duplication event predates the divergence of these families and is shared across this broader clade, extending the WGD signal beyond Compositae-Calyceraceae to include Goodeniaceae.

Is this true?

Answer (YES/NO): NO